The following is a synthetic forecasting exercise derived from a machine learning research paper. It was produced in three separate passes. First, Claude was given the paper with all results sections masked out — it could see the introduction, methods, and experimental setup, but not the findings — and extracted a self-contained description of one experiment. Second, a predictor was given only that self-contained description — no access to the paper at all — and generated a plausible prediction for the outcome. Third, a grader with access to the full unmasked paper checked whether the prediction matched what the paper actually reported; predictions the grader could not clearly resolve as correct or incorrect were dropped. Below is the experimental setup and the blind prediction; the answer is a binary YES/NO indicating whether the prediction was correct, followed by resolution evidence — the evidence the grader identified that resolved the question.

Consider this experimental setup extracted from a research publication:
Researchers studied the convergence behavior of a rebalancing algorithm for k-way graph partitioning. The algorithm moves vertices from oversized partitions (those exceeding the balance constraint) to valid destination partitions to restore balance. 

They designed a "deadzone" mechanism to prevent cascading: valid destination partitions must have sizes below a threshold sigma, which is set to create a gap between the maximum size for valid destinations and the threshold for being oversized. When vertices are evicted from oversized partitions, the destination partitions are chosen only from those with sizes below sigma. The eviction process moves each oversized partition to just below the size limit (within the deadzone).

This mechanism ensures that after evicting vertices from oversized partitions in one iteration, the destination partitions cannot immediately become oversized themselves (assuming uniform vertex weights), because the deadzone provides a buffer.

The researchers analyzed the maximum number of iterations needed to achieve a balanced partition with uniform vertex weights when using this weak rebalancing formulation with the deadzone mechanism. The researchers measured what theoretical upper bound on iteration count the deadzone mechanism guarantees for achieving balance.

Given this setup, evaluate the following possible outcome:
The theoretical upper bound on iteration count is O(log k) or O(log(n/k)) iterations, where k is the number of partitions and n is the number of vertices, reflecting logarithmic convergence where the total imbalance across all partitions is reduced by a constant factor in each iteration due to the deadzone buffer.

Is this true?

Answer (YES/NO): NO